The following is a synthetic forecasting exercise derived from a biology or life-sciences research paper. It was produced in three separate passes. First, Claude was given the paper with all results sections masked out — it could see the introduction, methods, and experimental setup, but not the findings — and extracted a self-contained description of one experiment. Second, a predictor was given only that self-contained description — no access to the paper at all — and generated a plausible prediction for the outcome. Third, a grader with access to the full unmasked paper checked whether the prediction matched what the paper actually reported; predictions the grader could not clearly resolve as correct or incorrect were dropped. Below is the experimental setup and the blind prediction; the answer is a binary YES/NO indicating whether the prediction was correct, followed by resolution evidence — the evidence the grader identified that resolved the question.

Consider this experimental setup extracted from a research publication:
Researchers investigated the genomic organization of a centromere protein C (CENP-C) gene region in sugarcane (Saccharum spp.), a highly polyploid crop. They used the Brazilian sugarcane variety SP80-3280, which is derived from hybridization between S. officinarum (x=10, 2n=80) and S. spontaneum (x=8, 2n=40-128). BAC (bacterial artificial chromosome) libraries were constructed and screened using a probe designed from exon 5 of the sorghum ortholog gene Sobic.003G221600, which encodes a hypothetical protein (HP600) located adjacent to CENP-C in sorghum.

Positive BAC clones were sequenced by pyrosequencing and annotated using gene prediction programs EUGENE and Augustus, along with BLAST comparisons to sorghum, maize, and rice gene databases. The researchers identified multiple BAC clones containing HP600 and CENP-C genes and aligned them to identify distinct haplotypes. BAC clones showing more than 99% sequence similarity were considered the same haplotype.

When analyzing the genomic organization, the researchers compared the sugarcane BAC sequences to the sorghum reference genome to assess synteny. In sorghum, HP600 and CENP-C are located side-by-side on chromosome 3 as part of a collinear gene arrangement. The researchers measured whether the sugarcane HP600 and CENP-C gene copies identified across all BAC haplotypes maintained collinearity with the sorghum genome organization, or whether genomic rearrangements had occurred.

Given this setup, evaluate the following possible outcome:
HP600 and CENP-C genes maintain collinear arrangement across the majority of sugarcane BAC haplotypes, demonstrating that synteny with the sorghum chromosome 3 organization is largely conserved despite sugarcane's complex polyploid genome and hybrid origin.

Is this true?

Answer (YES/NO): NO